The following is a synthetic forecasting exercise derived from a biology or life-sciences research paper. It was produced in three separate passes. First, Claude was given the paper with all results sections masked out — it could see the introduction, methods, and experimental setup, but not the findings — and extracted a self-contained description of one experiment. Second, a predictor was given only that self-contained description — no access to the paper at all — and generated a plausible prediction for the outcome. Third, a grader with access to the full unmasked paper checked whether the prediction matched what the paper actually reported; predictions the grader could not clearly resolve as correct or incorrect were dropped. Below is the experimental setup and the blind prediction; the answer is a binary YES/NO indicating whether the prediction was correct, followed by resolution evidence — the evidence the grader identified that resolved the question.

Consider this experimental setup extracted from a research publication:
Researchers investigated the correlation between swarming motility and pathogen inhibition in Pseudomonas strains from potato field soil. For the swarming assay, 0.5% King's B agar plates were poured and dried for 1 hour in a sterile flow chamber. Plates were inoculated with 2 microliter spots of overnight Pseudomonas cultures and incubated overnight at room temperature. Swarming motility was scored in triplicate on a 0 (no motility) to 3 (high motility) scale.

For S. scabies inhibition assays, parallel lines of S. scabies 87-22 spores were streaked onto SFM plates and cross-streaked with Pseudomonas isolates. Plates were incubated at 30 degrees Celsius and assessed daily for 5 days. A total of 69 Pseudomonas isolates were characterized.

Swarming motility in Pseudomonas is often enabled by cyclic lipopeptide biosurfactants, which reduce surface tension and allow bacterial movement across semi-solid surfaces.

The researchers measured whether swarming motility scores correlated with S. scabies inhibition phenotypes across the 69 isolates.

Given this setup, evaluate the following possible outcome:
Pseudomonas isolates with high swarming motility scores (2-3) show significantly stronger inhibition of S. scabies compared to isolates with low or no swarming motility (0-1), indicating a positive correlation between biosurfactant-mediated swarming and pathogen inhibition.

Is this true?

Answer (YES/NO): YES